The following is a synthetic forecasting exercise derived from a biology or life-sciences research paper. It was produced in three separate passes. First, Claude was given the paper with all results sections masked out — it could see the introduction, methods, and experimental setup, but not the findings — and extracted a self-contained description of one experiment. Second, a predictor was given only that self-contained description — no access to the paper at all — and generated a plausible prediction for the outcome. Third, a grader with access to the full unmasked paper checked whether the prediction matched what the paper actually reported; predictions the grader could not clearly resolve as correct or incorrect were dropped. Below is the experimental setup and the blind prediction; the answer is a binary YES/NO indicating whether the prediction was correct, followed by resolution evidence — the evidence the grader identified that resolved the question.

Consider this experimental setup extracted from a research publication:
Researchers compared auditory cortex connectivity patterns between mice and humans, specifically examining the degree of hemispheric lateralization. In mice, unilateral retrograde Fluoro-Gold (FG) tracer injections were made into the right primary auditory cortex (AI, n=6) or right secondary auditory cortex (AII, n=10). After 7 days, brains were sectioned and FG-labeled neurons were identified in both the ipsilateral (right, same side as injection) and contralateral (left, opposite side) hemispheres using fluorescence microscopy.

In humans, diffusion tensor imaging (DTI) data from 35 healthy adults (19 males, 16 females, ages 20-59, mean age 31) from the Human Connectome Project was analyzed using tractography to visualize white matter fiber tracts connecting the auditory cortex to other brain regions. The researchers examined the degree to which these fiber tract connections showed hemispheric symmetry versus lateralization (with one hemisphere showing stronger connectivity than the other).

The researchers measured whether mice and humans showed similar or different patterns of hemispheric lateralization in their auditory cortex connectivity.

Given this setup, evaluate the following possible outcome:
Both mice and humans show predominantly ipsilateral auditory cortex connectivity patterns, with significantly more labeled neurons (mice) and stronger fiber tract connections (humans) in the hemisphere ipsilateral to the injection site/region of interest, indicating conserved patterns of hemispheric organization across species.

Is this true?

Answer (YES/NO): NO